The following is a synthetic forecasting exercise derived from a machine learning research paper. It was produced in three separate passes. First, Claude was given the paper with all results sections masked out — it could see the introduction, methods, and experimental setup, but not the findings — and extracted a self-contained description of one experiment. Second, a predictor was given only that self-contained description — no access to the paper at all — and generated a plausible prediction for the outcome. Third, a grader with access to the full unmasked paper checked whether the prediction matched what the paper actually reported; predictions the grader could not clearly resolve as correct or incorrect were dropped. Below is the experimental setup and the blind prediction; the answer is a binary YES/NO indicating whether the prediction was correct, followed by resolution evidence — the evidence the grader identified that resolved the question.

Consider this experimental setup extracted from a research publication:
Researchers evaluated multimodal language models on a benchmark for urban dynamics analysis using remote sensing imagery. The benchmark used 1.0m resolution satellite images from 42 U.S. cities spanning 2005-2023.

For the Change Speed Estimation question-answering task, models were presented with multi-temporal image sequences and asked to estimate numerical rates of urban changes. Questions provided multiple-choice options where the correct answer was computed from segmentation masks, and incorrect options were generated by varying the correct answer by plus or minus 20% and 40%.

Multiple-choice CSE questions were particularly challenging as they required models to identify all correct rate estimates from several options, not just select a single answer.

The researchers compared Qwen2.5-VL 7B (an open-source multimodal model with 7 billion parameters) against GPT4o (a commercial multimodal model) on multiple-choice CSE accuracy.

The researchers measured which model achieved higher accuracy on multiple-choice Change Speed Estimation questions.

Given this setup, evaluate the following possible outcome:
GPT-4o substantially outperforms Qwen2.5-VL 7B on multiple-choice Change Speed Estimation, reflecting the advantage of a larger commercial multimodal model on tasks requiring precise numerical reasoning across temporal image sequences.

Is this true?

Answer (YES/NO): NO